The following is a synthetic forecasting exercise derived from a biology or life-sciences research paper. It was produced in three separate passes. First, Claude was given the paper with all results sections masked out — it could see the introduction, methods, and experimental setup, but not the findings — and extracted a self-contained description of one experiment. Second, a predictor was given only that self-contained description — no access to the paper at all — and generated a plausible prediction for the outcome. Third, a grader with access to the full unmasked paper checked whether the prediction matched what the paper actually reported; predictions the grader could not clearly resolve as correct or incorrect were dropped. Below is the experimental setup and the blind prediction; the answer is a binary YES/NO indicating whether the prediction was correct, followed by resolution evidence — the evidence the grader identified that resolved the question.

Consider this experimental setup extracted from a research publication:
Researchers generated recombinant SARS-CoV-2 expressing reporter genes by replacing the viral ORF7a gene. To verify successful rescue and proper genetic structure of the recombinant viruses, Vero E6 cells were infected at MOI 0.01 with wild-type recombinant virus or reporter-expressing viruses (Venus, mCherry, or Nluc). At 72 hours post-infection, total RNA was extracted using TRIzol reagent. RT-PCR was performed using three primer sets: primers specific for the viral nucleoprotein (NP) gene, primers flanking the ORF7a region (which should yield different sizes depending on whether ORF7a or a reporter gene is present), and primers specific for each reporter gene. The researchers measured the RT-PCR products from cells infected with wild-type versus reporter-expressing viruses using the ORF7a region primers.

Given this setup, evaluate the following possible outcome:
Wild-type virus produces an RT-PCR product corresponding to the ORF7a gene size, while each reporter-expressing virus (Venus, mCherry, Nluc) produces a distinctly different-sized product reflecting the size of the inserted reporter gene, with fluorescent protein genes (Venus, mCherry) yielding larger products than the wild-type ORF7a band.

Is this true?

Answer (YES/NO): YES